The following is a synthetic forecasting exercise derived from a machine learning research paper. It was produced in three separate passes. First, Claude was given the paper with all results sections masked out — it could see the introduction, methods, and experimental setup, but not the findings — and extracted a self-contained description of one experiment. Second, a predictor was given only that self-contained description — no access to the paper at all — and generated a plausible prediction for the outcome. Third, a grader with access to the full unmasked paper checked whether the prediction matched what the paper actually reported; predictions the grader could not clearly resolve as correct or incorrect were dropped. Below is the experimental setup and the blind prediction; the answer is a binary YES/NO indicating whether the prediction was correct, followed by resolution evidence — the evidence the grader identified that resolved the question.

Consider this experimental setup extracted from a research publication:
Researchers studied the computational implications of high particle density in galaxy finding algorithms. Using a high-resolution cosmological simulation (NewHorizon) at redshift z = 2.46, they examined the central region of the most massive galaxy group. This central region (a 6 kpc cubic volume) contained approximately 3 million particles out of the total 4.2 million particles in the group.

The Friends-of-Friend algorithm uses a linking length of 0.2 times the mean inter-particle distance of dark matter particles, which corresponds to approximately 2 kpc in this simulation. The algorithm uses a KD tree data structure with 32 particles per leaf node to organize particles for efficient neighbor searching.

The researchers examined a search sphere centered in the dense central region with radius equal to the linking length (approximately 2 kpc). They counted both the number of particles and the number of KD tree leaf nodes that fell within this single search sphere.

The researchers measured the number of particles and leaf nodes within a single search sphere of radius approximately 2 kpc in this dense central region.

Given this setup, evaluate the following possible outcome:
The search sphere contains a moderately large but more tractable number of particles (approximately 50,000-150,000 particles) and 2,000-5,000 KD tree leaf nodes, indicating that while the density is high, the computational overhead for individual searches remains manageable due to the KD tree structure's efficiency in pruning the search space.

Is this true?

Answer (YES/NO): NO